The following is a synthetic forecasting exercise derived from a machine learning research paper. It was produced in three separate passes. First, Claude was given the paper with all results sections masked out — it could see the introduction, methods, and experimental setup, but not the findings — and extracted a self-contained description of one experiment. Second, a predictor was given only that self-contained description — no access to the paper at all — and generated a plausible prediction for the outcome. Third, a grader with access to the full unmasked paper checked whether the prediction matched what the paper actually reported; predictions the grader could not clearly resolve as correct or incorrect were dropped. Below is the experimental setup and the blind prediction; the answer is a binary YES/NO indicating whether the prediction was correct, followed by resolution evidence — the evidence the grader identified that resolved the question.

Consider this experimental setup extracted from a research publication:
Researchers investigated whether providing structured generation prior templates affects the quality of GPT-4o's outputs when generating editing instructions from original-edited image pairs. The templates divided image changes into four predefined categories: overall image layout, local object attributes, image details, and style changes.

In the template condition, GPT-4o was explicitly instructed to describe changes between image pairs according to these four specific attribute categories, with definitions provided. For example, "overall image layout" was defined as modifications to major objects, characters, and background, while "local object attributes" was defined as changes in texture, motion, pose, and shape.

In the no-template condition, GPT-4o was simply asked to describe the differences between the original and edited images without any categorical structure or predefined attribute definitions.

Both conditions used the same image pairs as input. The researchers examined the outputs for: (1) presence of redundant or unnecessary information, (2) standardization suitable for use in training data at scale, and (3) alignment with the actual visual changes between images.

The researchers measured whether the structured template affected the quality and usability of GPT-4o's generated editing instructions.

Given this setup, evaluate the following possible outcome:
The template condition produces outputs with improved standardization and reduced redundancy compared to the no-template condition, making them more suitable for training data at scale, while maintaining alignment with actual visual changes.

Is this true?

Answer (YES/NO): NO